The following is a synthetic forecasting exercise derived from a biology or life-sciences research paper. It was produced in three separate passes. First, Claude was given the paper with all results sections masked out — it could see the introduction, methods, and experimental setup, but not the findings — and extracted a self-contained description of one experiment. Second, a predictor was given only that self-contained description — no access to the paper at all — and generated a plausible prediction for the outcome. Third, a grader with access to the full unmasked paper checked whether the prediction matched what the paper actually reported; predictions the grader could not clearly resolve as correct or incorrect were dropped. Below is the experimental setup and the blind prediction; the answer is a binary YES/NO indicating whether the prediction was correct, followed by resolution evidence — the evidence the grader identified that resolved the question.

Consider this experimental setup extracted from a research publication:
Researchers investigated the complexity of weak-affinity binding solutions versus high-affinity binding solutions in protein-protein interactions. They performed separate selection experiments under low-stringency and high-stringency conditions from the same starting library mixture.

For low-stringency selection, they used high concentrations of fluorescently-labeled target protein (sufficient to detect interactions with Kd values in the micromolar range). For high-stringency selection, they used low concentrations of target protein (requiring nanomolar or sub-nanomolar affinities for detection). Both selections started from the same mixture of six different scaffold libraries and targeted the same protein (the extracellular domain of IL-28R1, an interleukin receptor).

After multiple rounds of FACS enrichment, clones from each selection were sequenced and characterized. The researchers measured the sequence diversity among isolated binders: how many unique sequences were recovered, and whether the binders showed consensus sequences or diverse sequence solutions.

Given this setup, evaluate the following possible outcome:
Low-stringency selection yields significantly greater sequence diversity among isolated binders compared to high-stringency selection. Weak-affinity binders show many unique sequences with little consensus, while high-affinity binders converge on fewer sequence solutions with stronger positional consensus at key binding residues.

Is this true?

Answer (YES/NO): YES